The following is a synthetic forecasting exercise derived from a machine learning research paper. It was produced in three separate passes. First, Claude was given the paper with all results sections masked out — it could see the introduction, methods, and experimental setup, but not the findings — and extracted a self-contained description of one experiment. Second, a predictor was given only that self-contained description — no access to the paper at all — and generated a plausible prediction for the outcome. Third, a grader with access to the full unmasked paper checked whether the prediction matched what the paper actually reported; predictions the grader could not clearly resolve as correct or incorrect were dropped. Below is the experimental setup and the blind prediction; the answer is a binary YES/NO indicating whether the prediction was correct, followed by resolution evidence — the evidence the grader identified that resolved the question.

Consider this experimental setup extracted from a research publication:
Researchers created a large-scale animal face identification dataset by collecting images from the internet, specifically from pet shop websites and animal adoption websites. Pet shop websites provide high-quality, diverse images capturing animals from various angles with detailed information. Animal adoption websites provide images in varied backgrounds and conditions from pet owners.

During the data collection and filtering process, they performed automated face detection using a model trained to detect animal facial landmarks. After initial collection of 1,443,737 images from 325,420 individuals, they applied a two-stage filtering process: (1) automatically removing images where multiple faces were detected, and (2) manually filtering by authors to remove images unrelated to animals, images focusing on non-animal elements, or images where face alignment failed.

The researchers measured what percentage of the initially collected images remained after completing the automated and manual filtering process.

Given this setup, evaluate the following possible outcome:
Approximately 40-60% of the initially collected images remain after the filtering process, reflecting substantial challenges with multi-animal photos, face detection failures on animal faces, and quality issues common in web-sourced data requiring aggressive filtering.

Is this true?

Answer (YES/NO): NO